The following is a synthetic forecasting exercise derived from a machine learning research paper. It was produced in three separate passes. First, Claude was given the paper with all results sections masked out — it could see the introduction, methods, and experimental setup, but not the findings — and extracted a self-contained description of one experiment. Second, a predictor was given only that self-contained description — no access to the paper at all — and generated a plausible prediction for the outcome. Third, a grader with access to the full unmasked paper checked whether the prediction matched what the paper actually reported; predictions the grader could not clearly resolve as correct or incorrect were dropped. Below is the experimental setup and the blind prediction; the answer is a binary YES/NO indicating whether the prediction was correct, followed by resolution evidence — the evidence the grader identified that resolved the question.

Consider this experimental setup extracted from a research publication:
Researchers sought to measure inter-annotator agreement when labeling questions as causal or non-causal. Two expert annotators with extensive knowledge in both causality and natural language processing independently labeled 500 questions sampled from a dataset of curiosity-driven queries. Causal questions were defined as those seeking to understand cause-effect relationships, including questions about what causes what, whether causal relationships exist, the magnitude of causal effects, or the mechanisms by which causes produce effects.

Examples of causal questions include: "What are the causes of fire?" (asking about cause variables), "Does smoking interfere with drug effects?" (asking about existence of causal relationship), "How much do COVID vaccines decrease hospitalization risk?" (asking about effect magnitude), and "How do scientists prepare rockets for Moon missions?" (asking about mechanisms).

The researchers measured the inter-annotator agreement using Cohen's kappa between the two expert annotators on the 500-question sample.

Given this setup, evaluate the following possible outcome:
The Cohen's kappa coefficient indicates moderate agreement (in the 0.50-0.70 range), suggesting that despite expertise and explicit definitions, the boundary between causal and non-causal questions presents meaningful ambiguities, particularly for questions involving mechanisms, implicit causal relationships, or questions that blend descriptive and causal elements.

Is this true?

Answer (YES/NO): YES